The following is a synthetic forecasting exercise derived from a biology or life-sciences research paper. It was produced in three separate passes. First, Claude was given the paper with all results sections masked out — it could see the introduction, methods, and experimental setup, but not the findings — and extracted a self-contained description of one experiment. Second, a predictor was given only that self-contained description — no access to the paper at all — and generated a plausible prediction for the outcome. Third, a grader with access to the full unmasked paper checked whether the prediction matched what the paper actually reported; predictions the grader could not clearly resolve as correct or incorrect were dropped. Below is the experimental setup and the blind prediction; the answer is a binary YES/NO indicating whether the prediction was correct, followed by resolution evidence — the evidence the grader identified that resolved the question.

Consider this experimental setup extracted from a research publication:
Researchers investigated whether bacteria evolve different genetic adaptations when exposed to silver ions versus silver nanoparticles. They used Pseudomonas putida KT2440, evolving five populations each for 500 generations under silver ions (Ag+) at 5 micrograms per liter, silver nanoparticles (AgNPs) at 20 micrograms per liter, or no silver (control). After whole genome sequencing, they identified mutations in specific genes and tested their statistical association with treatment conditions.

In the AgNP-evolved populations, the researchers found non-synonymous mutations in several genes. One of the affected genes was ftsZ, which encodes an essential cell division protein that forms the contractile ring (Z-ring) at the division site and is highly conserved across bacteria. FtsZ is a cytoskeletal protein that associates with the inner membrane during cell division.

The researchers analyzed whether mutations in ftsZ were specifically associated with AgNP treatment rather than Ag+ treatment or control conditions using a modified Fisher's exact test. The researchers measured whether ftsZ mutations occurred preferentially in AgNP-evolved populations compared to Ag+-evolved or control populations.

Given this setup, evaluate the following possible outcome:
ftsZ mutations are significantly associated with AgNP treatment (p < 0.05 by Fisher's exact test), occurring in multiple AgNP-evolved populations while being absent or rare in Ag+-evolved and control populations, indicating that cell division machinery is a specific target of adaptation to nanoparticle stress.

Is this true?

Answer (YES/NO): NO